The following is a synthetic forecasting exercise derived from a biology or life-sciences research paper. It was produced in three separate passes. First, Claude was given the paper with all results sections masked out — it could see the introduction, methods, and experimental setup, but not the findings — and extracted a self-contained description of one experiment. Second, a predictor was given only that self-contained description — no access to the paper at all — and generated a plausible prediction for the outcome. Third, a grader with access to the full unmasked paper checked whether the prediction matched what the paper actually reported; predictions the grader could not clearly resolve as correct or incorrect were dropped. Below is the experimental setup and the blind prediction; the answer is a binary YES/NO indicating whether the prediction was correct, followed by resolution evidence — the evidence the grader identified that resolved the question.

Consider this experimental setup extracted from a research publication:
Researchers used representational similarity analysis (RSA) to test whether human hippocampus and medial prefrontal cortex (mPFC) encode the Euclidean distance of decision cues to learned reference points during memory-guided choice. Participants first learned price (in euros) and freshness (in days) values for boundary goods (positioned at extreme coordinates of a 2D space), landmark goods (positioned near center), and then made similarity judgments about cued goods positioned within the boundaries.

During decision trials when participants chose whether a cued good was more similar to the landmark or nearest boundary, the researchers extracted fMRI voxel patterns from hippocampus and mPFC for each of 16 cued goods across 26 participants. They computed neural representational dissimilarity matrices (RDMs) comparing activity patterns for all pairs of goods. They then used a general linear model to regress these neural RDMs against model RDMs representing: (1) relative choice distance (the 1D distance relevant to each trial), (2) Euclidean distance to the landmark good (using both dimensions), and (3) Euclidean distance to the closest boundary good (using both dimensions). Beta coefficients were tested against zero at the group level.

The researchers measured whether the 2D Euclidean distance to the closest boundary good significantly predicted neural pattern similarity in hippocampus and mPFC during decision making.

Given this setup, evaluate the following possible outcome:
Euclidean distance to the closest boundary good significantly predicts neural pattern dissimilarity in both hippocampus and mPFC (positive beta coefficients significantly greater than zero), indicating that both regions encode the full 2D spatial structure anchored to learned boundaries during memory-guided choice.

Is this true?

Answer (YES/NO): YES